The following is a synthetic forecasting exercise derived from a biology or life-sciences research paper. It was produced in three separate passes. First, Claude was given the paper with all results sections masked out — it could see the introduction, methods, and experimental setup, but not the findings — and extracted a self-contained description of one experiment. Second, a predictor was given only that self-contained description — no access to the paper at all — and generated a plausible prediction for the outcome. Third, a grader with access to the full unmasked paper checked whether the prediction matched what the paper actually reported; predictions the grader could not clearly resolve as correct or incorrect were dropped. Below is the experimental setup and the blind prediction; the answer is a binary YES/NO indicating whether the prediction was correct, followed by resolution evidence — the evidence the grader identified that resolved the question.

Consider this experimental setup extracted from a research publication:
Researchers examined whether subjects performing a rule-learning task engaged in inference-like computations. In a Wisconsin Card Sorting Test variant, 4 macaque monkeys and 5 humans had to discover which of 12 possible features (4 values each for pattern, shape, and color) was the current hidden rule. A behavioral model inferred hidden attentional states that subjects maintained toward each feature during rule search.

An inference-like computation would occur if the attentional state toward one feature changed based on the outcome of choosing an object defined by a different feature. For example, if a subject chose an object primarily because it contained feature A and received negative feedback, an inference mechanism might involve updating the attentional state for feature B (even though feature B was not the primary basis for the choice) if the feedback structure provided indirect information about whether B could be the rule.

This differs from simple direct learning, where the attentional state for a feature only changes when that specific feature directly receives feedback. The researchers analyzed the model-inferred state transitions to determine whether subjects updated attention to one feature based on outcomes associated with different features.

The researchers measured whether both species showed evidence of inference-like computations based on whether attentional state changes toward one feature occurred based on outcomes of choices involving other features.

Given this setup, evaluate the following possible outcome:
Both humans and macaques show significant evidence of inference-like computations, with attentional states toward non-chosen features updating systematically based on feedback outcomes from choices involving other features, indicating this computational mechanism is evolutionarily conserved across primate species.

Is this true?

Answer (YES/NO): YES